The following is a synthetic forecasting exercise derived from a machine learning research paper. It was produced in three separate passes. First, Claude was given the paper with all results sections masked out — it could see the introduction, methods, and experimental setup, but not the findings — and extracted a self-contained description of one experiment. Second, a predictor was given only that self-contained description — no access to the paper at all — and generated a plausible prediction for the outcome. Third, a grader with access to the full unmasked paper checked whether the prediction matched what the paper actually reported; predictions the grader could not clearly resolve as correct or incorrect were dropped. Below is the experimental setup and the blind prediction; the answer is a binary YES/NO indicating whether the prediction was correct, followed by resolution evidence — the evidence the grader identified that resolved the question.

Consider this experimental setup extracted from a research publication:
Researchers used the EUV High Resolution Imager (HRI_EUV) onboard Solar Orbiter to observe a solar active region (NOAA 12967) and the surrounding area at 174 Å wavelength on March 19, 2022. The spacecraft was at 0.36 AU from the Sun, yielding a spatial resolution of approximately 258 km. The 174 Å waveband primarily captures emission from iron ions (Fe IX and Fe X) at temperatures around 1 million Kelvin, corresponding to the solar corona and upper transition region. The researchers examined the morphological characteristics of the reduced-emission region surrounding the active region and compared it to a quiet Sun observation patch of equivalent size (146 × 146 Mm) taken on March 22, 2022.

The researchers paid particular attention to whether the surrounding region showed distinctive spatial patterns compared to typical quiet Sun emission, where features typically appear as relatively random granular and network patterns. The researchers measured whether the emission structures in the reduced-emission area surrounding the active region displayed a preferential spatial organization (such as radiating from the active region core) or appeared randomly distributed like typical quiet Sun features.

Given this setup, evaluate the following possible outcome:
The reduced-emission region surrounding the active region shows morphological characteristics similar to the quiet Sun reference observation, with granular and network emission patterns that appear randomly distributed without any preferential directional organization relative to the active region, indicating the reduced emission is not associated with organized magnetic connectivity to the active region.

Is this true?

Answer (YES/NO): NO